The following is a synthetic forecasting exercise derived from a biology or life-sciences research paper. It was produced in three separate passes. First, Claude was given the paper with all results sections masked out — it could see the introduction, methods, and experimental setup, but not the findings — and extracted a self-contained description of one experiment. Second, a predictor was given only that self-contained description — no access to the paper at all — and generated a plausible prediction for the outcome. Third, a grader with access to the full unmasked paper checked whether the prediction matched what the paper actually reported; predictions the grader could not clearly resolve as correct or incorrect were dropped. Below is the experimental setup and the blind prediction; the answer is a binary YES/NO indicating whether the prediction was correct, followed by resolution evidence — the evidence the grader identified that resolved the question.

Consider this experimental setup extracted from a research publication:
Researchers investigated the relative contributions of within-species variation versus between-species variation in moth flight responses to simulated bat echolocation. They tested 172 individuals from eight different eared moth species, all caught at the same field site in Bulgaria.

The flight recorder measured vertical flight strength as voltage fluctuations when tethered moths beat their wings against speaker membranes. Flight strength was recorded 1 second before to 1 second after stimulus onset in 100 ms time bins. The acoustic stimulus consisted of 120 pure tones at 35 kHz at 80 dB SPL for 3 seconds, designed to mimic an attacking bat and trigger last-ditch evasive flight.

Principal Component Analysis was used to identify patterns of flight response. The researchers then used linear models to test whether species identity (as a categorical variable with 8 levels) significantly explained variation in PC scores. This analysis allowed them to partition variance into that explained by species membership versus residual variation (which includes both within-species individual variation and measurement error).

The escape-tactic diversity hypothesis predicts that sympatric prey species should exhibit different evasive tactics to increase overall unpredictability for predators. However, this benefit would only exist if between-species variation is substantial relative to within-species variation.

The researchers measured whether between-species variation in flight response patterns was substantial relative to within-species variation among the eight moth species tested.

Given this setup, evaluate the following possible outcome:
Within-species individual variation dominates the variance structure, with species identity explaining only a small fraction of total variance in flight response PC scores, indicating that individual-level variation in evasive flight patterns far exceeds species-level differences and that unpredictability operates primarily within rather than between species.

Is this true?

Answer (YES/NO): NO